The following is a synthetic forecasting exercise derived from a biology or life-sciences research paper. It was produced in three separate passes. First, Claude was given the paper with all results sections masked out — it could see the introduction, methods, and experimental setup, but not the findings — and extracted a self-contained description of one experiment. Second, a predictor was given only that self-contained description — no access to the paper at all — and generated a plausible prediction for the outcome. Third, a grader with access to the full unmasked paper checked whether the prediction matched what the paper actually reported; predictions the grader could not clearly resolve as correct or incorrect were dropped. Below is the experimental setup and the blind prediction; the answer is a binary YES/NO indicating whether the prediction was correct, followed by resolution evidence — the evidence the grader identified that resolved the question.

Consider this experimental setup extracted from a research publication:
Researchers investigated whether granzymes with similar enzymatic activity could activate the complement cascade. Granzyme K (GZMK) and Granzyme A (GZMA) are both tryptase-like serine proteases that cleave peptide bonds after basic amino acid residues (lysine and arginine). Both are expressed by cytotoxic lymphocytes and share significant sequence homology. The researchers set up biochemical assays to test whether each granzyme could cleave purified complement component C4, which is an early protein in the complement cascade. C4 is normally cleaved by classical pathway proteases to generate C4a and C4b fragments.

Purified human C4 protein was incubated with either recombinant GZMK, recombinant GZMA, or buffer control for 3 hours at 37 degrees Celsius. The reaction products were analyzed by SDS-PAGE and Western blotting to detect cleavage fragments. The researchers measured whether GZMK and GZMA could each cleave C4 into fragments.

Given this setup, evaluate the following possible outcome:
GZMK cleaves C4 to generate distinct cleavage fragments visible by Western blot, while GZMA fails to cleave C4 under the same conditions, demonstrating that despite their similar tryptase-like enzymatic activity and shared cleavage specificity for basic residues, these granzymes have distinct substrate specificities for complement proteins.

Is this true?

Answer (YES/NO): YES